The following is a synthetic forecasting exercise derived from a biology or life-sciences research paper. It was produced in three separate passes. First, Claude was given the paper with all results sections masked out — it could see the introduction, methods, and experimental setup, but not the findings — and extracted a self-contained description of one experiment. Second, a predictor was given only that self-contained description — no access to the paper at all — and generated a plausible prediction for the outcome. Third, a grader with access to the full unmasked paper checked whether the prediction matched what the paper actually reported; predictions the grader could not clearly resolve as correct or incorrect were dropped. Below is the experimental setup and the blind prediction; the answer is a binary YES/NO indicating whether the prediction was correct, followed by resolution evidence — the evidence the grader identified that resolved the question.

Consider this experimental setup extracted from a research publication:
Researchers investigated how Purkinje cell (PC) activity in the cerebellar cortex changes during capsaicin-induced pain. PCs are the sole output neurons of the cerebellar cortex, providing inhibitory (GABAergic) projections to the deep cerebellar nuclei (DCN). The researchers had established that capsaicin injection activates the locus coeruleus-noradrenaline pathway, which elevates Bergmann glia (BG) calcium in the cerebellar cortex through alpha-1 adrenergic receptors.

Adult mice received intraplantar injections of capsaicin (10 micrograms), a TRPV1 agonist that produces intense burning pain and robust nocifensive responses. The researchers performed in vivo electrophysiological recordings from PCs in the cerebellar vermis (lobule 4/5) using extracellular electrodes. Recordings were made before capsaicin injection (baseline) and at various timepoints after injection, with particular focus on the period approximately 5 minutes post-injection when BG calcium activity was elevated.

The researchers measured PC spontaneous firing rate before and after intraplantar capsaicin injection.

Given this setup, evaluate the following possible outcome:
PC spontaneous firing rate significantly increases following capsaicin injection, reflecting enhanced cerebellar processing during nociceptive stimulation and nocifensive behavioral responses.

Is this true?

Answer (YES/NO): NO